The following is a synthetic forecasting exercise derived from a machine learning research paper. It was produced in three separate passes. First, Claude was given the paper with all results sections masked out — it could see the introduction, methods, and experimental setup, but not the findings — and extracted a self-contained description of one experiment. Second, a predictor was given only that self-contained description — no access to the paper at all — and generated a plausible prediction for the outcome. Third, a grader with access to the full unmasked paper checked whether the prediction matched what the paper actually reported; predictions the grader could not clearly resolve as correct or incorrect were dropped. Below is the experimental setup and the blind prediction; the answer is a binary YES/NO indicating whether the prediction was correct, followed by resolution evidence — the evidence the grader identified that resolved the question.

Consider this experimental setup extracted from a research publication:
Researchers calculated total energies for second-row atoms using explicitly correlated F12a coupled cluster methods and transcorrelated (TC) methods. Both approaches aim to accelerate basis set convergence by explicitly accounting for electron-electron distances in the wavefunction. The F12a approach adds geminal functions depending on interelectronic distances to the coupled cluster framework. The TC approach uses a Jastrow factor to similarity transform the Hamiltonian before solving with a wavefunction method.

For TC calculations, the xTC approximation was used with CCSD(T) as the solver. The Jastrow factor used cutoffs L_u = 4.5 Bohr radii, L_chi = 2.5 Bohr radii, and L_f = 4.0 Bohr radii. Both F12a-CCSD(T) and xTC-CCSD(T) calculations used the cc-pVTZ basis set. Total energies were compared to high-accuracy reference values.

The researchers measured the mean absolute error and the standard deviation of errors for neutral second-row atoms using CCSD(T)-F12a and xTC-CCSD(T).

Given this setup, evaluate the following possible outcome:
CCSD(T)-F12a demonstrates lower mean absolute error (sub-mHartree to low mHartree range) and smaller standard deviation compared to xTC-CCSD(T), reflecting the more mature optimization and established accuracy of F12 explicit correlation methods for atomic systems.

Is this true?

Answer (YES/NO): NO